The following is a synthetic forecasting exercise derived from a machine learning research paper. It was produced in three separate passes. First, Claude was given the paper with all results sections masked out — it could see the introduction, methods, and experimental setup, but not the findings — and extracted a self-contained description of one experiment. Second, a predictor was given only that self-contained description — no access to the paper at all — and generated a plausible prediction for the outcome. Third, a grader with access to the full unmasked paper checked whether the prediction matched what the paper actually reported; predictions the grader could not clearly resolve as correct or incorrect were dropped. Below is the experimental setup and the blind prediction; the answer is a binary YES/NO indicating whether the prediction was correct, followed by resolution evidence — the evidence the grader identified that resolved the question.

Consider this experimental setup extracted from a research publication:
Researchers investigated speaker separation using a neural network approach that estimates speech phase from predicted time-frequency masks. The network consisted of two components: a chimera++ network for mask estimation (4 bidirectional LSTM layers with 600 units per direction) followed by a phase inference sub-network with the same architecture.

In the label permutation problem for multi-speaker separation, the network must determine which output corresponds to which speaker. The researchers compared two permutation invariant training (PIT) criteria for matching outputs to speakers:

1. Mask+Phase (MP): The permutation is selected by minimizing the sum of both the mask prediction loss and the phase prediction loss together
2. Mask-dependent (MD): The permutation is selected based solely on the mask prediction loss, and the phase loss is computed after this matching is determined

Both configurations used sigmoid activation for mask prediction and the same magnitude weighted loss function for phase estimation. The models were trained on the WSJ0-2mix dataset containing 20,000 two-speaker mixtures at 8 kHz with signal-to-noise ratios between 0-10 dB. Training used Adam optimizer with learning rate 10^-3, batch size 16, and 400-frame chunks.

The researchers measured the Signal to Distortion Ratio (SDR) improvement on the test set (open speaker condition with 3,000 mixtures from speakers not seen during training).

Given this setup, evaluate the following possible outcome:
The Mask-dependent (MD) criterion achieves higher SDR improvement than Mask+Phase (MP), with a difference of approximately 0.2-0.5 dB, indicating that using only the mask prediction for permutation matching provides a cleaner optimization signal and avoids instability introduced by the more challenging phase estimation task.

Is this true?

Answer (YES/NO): NO